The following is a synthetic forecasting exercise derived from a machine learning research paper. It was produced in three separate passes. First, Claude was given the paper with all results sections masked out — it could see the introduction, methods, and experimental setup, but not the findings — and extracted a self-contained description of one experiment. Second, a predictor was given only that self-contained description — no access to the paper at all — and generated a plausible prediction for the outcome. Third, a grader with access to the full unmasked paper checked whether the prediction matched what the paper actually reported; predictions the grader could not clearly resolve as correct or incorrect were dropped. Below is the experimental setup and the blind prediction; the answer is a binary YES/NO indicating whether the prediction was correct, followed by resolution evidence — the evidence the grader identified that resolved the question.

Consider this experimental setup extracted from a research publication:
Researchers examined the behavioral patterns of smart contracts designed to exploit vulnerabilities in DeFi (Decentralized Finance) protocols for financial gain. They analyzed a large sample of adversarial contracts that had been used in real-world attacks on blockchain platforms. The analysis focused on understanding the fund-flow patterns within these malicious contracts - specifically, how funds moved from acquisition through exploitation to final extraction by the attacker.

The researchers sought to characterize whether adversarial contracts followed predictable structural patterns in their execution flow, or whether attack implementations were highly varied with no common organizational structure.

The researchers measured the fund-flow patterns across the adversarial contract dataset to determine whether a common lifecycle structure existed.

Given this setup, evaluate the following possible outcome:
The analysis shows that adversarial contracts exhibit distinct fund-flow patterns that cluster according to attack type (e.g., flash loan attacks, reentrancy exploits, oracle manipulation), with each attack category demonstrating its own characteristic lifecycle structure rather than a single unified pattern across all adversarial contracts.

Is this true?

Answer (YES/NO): NO